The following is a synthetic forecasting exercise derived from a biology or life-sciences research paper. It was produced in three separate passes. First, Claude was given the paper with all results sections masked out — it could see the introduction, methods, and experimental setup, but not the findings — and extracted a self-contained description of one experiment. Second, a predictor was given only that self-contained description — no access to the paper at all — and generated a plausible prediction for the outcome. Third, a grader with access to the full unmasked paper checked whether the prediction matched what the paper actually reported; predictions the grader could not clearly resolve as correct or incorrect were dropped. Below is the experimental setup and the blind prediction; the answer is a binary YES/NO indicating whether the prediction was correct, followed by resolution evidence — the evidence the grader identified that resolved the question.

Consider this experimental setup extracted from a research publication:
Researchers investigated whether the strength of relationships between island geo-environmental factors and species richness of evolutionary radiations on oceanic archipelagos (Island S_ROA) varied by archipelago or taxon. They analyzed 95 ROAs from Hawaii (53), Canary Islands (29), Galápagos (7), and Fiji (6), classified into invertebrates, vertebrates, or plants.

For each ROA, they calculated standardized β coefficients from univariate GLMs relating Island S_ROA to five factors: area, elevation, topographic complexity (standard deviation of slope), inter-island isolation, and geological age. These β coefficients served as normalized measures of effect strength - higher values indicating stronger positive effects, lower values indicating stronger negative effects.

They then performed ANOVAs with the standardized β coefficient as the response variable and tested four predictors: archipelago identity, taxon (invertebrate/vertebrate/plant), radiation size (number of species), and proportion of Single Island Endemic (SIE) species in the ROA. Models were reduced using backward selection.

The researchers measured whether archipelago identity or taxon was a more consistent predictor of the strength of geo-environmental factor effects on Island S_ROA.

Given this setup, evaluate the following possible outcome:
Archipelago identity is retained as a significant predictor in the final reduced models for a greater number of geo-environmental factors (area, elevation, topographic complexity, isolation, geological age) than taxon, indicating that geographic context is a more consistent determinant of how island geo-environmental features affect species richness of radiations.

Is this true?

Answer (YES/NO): YES